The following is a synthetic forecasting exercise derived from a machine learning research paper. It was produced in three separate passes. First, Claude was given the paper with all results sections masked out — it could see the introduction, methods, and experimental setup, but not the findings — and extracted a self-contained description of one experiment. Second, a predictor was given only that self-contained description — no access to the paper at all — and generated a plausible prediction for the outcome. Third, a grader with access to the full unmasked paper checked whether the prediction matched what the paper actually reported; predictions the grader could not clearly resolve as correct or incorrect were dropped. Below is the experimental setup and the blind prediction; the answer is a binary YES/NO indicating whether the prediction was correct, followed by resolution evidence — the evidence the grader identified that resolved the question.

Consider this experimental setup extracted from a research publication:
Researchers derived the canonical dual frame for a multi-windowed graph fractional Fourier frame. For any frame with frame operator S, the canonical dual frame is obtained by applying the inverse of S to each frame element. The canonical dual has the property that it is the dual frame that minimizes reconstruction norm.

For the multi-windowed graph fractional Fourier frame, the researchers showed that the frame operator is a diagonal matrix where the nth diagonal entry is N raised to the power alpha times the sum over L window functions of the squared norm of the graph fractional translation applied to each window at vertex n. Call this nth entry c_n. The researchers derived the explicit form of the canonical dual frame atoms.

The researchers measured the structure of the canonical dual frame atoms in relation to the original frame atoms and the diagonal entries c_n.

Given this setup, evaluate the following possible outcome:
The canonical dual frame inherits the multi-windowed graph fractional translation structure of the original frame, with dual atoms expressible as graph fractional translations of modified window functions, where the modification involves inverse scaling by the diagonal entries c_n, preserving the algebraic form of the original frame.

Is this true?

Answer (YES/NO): NO